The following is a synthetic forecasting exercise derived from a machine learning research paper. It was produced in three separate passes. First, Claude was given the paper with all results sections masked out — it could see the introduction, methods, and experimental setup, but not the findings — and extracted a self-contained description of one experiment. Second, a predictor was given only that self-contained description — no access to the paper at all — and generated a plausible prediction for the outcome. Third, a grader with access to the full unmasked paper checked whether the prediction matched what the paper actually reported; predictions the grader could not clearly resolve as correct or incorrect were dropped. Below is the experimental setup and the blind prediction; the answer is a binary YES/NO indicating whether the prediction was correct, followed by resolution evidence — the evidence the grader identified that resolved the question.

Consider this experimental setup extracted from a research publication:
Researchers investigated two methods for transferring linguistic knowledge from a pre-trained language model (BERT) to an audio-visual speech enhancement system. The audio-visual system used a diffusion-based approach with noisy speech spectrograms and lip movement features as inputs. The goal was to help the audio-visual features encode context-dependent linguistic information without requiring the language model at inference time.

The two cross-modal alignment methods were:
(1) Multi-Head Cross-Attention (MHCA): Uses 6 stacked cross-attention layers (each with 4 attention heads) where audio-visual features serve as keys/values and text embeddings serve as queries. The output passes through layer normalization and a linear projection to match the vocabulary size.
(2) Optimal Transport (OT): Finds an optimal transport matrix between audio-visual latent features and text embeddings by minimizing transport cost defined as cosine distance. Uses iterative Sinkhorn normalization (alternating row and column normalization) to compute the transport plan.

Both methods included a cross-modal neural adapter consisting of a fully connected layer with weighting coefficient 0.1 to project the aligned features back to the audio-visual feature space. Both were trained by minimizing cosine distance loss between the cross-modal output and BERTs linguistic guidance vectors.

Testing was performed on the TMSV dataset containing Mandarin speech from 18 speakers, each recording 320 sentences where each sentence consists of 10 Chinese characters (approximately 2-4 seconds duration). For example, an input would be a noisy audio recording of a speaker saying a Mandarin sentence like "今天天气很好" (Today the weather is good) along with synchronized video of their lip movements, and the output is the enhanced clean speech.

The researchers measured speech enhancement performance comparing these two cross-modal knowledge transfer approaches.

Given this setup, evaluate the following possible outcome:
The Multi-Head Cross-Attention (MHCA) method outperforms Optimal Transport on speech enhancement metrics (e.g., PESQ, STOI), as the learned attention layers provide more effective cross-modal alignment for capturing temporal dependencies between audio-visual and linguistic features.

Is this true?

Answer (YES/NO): YES